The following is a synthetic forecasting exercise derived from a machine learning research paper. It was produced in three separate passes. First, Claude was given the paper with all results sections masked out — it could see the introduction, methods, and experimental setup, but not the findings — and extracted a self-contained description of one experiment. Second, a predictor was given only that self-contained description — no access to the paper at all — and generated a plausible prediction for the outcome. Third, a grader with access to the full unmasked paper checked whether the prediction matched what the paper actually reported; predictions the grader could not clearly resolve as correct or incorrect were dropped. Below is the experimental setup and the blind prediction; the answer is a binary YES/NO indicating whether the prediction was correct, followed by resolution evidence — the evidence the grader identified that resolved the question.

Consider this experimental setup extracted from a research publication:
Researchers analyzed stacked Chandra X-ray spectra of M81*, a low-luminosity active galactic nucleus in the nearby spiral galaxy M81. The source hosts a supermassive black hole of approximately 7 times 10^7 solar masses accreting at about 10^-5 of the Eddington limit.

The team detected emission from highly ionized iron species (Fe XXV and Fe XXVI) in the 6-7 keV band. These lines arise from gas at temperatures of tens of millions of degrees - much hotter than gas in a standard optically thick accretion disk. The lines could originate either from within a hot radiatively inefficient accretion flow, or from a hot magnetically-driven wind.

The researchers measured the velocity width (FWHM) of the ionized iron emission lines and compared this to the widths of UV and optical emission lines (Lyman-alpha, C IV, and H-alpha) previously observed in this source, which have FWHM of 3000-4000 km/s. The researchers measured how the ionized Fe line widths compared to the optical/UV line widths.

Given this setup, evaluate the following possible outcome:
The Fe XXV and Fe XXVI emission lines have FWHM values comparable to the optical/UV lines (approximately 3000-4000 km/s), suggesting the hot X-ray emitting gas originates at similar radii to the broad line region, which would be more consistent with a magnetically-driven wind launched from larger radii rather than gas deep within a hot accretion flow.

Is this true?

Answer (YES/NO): NO